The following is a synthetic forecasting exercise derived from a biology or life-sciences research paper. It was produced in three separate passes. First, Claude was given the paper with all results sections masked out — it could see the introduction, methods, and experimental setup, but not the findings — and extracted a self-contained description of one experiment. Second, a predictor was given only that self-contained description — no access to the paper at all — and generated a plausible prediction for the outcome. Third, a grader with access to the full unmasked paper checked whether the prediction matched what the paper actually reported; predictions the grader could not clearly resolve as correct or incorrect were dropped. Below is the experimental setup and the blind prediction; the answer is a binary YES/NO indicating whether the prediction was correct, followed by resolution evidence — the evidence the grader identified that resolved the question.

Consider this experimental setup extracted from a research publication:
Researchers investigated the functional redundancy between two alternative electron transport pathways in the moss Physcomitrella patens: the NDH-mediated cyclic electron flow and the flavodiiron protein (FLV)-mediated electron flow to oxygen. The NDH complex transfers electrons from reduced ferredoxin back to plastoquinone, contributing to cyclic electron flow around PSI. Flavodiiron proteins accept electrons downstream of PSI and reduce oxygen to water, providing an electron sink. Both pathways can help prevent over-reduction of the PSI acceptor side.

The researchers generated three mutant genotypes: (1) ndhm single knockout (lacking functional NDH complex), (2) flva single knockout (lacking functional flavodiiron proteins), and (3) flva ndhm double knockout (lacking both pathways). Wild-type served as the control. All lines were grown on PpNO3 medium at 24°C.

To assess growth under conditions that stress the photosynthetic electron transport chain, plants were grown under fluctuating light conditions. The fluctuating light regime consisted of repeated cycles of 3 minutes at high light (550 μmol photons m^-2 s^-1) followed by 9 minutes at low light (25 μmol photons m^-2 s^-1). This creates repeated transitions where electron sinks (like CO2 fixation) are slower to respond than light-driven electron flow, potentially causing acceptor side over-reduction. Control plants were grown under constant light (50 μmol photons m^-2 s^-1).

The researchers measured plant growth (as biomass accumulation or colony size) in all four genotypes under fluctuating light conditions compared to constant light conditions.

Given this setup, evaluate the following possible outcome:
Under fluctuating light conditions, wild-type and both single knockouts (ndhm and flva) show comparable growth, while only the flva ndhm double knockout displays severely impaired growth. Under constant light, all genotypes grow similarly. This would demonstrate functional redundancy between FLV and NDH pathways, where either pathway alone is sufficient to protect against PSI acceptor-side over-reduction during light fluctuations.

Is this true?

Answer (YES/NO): NO